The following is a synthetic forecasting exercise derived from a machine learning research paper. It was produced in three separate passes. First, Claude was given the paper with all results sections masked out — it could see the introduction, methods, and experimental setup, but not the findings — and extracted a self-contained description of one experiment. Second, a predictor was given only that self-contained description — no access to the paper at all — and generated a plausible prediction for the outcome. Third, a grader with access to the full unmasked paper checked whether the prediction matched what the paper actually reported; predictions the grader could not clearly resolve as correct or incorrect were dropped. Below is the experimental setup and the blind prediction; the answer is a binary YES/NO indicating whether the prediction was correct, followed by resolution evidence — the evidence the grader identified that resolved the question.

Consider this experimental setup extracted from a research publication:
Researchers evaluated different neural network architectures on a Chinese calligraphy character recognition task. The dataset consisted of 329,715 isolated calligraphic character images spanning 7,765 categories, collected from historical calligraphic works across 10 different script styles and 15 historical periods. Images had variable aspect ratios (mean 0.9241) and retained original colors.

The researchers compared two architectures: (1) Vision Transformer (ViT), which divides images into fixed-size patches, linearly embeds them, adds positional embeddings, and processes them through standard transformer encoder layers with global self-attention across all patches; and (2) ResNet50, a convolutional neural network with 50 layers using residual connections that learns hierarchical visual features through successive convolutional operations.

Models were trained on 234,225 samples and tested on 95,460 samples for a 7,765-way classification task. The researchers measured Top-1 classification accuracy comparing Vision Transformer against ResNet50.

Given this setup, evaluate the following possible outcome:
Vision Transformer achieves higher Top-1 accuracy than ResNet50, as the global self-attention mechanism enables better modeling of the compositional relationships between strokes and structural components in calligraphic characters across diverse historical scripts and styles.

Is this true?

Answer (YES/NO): NO